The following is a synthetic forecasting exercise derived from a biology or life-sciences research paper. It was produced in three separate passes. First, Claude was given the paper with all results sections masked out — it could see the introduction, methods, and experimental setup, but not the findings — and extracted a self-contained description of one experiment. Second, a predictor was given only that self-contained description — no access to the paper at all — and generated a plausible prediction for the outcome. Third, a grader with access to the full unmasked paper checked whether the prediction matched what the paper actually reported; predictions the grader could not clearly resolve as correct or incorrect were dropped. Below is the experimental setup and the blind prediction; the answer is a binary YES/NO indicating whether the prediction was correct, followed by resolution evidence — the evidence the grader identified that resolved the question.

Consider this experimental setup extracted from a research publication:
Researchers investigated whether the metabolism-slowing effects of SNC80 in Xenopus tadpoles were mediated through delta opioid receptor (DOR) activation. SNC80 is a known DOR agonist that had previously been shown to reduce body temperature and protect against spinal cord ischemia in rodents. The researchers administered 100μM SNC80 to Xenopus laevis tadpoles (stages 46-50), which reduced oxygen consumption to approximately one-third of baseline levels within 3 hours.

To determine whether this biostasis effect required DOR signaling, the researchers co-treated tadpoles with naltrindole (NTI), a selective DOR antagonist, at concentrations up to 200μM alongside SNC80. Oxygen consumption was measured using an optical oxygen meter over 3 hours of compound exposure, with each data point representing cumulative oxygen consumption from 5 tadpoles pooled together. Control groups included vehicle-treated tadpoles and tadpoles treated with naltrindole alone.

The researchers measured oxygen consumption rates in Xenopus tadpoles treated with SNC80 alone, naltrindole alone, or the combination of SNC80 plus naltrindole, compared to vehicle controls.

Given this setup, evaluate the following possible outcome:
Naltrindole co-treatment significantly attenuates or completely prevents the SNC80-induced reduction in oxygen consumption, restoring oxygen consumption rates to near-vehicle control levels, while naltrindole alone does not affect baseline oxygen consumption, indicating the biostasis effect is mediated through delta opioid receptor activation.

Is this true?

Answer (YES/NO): NO